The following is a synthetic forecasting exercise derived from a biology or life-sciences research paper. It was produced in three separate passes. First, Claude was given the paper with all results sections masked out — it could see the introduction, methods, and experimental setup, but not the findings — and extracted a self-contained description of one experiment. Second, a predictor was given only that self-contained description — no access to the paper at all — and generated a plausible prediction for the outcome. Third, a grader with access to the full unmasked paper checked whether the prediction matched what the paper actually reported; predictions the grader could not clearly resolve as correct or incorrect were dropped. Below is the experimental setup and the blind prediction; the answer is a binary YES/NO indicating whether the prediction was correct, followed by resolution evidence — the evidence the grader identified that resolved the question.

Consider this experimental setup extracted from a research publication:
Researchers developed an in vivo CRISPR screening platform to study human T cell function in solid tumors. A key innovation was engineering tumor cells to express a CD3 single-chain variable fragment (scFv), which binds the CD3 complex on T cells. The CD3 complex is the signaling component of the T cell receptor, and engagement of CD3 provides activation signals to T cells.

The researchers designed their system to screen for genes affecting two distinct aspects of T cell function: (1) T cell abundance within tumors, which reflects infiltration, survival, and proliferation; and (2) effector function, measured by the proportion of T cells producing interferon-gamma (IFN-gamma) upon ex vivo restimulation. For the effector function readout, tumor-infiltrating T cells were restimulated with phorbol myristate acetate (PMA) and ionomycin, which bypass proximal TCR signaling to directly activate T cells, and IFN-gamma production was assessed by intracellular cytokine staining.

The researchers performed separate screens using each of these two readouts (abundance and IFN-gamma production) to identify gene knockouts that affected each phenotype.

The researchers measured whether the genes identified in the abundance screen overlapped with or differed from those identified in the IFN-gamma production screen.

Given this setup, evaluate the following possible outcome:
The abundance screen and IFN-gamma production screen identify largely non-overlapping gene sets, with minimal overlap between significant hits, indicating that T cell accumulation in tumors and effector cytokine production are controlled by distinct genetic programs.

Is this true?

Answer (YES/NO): YES